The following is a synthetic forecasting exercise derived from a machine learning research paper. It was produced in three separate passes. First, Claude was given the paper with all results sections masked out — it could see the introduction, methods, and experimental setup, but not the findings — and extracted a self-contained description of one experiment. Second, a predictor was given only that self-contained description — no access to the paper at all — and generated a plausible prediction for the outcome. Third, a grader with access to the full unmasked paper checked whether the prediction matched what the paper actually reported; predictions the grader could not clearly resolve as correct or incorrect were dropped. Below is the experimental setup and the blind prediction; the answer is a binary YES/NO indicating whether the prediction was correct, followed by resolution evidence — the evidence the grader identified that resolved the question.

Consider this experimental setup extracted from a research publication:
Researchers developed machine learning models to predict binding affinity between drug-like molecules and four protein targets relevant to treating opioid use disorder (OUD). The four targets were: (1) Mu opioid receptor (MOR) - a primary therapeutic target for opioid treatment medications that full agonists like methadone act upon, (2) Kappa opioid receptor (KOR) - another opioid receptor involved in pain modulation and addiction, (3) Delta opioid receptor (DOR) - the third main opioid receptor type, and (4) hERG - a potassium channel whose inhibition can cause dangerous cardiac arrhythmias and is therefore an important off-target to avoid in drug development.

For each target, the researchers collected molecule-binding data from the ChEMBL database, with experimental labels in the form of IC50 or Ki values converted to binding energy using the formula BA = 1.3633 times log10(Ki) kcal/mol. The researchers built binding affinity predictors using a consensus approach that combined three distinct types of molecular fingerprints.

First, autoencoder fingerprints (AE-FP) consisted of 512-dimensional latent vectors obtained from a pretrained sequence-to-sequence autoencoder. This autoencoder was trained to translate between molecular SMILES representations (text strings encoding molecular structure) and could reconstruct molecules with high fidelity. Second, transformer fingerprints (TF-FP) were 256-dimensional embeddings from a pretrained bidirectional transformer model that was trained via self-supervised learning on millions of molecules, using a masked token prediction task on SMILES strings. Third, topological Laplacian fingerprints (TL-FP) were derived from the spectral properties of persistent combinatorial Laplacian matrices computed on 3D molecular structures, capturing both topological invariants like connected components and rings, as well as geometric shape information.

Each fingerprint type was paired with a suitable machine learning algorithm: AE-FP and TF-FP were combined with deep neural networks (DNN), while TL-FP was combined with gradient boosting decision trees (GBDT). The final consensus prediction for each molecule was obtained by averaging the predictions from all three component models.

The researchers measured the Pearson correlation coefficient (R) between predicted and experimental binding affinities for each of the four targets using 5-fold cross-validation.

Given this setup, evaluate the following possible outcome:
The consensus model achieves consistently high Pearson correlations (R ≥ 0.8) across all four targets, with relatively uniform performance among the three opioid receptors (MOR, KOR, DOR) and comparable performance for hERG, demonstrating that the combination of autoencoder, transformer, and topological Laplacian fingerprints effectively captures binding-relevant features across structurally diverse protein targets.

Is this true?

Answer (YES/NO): NO